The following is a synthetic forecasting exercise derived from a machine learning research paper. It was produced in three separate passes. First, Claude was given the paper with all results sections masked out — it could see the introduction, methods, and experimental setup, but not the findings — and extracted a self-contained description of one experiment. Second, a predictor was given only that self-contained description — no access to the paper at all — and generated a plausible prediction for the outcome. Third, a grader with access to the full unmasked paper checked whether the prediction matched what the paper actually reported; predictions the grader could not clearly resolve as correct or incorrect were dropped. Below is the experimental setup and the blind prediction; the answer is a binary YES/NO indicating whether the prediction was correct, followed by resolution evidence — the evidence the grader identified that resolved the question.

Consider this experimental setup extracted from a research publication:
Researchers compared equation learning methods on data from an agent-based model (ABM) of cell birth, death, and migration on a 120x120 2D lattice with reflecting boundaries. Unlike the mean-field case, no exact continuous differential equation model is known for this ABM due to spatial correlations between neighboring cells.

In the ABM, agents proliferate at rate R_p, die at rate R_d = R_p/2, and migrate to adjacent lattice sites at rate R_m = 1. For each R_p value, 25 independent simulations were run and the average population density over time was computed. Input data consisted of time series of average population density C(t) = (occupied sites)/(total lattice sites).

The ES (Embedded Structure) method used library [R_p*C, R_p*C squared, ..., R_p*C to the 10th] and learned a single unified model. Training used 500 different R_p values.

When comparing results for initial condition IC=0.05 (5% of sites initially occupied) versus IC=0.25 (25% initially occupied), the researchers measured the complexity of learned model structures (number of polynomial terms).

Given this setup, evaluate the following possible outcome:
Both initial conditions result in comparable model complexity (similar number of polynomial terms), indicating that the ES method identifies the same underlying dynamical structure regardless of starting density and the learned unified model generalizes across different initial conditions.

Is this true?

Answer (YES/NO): NO